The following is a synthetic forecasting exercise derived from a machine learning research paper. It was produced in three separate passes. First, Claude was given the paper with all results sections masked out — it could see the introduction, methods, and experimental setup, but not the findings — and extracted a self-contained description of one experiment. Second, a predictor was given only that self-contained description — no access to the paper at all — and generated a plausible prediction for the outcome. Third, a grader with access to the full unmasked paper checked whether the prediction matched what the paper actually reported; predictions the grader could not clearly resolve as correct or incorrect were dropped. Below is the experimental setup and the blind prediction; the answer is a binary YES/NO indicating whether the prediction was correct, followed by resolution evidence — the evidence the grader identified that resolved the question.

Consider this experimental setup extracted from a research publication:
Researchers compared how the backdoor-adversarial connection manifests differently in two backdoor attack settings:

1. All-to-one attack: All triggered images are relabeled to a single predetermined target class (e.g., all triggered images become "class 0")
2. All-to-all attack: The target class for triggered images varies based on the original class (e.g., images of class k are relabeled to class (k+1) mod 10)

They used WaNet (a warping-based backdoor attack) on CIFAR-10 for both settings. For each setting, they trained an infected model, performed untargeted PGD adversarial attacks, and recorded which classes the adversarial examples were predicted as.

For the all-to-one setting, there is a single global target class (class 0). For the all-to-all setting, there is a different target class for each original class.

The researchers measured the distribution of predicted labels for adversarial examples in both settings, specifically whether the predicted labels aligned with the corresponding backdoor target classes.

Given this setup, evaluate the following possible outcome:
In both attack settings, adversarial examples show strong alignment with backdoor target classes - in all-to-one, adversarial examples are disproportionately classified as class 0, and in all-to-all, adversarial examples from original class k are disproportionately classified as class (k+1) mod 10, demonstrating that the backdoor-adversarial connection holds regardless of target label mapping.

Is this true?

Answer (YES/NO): YES